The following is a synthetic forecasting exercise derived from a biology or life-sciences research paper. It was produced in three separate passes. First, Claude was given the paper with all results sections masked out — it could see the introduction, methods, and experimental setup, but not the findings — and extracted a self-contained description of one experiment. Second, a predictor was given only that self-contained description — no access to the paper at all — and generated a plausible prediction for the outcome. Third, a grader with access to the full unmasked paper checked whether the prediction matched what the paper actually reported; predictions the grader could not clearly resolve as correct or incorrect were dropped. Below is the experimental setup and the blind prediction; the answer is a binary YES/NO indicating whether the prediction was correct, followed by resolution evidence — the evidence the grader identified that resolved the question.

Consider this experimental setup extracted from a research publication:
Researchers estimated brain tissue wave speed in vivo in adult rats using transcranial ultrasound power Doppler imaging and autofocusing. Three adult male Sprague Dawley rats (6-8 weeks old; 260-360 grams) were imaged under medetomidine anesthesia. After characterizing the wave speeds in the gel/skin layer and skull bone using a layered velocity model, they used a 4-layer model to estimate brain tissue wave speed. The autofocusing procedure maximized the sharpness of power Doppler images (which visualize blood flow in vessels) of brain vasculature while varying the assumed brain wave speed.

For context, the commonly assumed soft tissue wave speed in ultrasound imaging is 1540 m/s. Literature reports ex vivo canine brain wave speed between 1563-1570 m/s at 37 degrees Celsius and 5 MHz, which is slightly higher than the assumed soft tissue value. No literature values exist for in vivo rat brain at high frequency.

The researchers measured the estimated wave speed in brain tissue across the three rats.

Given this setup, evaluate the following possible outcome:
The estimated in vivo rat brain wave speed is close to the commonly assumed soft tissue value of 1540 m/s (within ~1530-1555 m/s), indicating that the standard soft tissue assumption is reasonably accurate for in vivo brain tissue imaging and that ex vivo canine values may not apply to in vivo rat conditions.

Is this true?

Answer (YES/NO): NO